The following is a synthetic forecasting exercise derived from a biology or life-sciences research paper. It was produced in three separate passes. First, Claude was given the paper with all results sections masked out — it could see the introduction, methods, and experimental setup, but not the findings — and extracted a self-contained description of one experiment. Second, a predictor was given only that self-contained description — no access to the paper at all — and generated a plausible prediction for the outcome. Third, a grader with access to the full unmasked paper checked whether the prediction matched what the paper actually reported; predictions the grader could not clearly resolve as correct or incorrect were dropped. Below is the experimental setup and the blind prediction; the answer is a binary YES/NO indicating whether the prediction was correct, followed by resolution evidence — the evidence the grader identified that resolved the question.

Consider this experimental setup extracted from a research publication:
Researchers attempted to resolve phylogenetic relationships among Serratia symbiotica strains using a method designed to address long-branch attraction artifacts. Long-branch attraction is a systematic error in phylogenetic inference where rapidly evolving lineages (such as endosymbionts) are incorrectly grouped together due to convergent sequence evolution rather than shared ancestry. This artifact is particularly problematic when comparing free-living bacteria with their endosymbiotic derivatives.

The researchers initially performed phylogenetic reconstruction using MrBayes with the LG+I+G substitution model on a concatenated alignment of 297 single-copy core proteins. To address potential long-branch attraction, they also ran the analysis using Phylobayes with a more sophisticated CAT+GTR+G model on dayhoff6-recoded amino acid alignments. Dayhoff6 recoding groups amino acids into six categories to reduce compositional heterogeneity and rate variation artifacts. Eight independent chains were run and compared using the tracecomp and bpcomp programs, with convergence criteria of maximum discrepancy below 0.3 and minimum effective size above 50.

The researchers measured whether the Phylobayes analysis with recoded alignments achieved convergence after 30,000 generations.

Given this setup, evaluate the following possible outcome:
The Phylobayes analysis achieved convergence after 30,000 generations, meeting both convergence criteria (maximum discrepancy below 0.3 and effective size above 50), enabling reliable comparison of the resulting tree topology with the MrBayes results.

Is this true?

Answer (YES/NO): NO